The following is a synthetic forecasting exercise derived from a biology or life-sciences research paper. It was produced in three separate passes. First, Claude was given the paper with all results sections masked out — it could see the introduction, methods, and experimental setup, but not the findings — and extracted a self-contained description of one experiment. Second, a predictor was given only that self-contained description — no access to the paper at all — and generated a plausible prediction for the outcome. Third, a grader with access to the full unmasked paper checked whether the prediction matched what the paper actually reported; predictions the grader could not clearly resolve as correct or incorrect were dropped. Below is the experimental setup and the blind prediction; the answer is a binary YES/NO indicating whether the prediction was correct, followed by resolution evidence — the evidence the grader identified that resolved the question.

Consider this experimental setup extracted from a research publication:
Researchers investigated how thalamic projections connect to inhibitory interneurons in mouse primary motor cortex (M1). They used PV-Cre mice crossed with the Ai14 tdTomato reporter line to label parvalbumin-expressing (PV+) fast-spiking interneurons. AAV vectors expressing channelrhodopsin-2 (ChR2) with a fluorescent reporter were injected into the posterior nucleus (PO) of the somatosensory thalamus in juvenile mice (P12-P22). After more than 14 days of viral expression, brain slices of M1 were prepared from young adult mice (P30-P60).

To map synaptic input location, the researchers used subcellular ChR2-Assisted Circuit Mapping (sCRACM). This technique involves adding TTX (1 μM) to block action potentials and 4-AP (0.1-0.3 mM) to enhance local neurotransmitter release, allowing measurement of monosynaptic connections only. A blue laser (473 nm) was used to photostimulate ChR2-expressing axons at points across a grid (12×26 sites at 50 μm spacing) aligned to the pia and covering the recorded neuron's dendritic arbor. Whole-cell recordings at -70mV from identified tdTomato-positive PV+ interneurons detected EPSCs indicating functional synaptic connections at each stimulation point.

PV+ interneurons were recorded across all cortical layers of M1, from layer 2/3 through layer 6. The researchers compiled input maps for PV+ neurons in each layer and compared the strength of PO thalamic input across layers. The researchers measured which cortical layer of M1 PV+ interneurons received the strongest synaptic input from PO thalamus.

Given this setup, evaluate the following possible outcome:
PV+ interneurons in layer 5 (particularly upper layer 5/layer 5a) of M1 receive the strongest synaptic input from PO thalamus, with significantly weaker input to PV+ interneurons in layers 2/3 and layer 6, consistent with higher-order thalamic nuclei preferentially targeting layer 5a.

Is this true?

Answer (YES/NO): NO